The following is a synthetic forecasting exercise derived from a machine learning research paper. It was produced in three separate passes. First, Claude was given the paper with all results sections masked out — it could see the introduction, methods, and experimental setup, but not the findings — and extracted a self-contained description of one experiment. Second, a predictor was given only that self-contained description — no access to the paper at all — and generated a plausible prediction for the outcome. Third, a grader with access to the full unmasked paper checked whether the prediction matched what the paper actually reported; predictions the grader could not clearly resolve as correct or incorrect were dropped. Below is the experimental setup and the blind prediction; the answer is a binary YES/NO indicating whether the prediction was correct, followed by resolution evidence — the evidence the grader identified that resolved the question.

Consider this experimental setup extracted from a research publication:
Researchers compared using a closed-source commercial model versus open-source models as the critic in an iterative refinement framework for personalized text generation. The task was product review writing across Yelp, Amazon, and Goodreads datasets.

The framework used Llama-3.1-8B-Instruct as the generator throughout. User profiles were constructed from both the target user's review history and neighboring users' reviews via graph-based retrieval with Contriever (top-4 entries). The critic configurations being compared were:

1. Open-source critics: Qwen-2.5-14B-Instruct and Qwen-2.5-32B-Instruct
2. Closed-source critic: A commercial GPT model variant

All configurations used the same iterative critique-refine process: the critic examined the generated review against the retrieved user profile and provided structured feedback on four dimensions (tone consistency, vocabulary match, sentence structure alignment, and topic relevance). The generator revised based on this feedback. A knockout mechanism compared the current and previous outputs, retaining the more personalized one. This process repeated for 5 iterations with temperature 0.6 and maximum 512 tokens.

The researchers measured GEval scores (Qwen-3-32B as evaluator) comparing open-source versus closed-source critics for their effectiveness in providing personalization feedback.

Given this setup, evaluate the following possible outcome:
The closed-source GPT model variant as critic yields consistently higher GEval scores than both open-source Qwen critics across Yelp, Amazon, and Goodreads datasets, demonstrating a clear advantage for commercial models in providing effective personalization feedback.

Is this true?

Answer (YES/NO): NO